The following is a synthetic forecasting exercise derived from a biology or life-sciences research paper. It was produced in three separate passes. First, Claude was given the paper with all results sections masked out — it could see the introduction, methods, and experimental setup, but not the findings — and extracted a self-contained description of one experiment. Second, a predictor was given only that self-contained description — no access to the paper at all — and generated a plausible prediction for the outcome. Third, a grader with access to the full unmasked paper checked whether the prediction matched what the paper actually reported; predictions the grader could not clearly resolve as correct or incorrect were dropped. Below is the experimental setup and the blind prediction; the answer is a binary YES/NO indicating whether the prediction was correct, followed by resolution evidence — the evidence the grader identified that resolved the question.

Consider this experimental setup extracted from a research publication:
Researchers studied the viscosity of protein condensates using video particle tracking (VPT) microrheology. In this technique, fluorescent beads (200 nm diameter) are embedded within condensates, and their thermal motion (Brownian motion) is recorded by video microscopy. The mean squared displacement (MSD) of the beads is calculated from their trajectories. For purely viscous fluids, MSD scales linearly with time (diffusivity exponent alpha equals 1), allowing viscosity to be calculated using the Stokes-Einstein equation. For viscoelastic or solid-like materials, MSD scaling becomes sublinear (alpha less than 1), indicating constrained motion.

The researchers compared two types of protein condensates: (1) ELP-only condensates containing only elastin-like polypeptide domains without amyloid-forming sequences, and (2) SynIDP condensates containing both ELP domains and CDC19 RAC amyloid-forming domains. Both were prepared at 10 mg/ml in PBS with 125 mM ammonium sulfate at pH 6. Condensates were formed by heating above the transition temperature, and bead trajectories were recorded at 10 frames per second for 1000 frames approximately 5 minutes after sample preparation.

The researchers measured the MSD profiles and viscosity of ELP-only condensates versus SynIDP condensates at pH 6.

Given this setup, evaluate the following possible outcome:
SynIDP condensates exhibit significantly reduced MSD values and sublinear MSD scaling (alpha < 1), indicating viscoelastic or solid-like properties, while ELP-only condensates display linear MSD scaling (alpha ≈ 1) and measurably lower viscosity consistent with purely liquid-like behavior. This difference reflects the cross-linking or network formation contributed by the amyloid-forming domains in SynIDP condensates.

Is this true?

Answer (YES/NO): YES